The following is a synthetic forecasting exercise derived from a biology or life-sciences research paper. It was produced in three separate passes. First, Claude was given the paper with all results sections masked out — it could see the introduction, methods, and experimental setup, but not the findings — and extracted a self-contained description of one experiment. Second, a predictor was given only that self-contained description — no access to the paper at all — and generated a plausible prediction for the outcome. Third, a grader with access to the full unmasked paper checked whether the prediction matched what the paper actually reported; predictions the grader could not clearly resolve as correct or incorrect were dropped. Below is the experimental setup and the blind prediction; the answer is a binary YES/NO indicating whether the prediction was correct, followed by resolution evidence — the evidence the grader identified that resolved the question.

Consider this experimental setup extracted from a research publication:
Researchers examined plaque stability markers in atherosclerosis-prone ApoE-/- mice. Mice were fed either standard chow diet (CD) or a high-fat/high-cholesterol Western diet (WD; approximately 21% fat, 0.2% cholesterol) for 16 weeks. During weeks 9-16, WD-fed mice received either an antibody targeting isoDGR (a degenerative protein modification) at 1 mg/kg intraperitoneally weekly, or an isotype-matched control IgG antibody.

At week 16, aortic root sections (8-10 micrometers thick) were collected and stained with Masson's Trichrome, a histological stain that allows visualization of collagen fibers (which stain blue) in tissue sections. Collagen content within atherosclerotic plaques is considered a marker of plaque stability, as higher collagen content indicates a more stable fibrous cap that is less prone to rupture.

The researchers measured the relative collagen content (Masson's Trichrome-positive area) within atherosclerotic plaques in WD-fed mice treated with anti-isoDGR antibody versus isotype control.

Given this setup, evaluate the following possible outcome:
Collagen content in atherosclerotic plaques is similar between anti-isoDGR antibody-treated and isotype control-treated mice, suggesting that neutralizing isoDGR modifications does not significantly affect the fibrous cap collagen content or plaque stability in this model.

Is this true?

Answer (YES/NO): NO